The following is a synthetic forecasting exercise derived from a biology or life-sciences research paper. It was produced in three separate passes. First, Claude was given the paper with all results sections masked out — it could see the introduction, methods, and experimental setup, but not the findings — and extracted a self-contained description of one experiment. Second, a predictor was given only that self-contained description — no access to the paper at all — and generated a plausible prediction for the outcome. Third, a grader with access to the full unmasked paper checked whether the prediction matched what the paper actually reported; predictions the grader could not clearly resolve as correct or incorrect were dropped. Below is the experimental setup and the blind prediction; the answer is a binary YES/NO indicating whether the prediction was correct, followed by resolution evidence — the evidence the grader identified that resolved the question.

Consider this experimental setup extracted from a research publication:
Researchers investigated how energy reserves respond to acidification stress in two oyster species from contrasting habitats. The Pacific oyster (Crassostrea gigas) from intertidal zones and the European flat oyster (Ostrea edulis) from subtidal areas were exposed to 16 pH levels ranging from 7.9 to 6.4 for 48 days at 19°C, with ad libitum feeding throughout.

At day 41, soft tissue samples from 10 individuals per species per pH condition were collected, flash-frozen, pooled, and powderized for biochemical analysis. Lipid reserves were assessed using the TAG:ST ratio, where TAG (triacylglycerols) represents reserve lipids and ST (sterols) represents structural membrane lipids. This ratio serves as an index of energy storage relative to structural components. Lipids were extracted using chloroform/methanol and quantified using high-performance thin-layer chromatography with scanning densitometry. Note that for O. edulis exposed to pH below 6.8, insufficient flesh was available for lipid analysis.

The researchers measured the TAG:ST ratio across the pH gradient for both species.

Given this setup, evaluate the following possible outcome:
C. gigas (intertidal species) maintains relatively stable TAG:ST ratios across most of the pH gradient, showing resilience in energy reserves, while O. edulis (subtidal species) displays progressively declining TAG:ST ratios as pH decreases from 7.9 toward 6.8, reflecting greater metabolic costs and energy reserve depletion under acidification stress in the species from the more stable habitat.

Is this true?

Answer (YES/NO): NO